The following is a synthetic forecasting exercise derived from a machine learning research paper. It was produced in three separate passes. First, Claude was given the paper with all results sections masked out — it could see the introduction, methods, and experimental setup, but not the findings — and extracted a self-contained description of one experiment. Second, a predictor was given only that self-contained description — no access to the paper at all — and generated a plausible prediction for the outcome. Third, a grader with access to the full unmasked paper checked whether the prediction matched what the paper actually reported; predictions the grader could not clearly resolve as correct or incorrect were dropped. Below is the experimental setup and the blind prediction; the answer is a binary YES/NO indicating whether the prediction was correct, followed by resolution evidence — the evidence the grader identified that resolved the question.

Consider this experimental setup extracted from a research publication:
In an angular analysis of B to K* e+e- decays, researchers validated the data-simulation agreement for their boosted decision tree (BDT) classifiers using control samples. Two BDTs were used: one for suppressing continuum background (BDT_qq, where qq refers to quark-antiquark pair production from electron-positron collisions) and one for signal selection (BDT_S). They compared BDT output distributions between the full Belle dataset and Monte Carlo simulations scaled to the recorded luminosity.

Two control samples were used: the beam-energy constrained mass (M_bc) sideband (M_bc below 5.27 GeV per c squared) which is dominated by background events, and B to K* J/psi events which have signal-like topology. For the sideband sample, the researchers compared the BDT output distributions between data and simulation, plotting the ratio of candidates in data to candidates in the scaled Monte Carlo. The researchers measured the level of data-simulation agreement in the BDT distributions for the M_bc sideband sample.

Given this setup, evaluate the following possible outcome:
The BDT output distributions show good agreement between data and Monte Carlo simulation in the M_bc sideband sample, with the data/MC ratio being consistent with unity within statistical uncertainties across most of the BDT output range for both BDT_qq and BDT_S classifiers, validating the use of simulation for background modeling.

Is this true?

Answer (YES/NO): NO